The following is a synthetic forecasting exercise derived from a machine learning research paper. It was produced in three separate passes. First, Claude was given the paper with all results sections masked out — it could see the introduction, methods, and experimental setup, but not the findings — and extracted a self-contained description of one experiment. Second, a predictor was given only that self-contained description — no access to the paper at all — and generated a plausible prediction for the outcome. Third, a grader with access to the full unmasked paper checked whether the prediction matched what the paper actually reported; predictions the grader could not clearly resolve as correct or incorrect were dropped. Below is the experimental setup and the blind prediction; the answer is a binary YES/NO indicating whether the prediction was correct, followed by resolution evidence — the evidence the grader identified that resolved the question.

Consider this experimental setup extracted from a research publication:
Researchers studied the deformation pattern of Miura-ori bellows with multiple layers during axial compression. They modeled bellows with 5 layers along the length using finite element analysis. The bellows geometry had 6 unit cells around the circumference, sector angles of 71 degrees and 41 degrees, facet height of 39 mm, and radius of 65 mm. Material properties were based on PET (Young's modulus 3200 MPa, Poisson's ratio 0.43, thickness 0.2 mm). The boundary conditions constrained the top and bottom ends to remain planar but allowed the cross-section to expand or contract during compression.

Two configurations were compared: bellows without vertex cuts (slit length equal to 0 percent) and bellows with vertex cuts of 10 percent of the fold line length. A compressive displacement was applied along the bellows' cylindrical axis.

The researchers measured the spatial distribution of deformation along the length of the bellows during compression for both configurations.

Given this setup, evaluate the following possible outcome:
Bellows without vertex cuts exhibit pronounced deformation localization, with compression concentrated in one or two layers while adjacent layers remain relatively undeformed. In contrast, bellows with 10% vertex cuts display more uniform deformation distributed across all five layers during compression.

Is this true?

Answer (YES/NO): NO